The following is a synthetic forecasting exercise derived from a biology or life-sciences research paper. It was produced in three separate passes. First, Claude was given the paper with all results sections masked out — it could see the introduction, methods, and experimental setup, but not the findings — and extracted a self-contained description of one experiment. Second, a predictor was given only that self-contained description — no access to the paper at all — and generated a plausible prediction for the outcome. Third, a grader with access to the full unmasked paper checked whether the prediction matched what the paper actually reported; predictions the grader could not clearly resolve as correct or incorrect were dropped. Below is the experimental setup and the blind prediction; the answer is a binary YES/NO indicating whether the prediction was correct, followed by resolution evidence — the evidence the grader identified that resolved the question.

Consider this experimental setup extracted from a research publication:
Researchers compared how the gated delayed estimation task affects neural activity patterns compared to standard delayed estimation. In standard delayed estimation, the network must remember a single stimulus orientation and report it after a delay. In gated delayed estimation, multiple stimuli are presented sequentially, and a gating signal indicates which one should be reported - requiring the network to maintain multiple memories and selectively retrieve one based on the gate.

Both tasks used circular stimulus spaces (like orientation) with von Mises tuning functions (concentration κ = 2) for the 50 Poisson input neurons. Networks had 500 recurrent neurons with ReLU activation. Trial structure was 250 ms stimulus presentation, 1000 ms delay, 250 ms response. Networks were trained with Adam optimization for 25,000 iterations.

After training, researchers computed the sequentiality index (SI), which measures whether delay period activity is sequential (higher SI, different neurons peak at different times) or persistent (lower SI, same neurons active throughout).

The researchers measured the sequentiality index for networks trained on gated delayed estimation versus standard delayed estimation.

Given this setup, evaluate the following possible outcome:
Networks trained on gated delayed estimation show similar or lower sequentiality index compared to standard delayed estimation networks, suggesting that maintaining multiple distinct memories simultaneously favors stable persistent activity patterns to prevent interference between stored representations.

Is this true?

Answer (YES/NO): NO